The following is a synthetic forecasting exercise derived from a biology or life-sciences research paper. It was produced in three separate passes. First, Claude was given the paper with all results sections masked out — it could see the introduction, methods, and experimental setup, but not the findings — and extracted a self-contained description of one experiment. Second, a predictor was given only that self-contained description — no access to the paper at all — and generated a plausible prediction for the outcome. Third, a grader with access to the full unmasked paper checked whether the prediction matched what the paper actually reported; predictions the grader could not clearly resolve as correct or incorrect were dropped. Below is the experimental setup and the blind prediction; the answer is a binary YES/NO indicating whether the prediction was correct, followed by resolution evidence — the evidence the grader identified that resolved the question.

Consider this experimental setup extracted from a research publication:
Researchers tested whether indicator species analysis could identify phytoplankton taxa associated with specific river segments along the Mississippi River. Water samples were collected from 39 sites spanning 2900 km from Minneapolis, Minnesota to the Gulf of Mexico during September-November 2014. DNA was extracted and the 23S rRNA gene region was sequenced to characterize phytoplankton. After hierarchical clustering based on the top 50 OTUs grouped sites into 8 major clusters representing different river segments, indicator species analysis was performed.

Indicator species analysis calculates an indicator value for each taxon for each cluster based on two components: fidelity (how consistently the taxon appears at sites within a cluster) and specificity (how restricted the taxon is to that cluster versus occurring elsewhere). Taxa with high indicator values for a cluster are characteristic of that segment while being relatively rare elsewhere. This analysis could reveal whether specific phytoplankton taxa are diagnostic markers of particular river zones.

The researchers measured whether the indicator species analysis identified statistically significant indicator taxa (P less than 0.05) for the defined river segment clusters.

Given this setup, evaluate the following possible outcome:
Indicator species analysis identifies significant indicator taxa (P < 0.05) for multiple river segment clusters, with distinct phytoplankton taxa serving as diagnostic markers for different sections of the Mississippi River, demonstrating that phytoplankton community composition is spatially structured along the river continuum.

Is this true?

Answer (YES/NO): YES